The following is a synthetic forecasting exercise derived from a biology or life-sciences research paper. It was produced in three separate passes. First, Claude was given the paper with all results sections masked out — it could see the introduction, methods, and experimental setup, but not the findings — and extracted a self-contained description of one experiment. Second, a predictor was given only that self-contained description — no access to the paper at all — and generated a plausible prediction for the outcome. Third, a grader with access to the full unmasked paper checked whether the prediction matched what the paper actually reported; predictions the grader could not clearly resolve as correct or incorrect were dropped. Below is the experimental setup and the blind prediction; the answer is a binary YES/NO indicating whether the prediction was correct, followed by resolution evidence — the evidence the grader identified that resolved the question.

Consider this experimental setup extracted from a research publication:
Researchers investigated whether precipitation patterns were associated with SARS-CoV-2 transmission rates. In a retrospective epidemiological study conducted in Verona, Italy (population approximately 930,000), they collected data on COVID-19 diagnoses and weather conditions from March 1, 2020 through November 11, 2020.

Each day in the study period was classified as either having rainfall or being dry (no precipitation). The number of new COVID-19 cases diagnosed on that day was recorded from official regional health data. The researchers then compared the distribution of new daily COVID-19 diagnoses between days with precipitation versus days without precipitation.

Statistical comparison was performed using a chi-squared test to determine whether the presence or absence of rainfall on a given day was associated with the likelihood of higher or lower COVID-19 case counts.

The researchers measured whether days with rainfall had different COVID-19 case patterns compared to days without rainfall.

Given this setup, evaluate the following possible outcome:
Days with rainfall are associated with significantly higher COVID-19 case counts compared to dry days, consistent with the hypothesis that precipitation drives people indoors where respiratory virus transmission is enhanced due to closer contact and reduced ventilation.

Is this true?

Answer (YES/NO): NO